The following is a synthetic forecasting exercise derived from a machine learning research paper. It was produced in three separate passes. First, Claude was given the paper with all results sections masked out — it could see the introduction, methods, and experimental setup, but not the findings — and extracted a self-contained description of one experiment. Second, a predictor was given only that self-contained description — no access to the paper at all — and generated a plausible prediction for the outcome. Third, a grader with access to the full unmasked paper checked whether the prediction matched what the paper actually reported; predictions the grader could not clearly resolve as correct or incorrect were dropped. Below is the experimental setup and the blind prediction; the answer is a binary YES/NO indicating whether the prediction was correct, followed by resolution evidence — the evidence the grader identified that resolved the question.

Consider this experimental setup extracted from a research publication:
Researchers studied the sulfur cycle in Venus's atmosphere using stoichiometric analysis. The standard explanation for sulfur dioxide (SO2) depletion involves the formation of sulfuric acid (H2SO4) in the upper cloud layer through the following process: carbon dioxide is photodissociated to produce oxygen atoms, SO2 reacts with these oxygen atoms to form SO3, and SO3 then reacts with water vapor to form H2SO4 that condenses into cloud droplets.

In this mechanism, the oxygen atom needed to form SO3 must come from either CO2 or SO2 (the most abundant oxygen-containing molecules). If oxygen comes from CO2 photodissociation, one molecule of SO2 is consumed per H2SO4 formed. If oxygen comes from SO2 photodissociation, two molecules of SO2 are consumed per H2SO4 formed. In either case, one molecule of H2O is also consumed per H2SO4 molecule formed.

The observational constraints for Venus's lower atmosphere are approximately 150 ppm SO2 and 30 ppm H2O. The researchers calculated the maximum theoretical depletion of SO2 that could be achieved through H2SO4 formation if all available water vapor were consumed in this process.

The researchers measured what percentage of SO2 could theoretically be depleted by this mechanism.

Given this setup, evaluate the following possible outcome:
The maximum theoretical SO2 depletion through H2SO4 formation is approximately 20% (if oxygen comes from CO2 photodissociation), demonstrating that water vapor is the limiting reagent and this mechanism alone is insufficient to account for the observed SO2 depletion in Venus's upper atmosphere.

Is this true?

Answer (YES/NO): NO